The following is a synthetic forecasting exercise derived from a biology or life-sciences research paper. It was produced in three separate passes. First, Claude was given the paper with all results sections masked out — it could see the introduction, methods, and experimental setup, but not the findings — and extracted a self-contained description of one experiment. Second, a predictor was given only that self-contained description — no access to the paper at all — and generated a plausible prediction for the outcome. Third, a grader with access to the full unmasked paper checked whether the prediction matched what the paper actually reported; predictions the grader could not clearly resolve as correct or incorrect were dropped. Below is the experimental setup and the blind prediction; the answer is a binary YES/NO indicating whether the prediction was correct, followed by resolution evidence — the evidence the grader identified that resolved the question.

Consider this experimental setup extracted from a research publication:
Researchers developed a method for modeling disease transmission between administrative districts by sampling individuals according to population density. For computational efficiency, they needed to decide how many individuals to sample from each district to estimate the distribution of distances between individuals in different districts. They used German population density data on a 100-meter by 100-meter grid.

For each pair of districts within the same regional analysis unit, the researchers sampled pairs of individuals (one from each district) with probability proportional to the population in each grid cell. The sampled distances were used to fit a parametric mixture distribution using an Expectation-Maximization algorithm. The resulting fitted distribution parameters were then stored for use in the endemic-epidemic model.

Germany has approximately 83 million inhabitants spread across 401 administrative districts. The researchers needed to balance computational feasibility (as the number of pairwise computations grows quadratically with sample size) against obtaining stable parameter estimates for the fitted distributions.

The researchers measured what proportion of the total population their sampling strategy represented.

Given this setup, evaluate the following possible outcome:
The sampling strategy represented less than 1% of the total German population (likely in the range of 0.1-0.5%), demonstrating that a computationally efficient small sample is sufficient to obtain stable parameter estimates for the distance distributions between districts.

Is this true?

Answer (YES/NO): NO